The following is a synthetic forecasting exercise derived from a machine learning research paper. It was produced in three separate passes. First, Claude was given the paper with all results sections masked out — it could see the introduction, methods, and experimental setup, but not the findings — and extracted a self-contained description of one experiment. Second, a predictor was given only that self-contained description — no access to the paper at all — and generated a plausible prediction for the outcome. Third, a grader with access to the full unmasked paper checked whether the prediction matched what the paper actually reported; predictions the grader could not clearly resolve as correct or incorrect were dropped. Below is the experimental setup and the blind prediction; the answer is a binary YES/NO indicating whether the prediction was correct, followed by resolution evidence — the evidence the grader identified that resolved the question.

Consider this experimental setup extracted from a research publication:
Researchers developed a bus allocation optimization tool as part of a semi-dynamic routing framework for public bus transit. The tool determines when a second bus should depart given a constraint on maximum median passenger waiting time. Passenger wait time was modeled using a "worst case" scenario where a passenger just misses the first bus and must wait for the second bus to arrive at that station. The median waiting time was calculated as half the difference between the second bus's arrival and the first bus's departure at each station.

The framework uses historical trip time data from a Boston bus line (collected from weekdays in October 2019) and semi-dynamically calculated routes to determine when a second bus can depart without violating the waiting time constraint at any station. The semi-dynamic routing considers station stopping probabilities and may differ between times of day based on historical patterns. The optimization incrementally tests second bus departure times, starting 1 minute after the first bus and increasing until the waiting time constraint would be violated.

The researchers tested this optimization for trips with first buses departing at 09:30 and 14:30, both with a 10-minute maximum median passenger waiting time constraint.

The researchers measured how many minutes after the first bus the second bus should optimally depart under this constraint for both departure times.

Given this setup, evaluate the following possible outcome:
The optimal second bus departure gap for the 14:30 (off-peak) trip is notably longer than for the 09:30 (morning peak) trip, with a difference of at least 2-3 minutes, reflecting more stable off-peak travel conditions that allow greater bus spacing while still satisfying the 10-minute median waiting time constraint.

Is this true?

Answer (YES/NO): YES